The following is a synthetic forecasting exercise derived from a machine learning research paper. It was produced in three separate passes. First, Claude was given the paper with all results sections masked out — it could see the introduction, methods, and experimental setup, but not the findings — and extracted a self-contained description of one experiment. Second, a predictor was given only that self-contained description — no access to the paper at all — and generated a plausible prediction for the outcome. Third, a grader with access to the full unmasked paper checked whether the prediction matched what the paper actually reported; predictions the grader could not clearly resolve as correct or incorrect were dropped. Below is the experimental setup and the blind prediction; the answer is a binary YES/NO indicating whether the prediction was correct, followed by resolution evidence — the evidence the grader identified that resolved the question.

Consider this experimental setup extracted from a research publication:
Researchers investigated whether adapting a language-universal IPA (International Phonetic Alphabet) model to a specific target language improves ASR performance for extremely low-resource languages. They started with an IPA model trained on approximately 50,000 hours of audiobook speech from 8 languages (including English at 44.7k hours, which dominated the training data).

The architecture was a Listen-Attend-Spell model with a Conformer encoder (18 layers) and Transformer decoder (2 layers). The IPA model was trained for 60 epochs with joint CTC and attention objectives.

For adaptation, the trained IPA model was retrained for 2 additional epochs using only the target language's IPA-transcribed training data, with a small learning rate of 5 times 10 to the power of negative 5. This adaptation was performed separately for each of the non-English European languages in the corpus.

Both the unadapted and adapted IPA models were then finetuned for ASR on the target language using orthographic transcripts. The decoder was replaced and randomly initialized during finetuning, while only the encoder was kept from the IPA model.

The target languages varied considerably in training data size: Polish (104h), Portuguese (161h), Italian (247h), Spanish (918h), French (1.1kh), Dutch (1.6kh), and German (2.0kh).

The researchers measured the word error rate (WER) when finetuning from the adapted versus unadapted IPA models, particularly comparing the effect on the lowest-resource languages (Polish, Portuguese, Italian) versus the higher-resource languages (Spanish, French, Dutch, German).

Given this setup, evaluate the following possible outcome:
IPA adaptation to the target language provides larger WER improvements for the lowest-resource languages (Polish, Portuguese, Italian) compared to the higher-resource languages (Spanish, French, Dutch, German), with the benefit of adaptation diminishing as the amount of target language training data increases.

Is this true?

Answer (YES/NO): YES